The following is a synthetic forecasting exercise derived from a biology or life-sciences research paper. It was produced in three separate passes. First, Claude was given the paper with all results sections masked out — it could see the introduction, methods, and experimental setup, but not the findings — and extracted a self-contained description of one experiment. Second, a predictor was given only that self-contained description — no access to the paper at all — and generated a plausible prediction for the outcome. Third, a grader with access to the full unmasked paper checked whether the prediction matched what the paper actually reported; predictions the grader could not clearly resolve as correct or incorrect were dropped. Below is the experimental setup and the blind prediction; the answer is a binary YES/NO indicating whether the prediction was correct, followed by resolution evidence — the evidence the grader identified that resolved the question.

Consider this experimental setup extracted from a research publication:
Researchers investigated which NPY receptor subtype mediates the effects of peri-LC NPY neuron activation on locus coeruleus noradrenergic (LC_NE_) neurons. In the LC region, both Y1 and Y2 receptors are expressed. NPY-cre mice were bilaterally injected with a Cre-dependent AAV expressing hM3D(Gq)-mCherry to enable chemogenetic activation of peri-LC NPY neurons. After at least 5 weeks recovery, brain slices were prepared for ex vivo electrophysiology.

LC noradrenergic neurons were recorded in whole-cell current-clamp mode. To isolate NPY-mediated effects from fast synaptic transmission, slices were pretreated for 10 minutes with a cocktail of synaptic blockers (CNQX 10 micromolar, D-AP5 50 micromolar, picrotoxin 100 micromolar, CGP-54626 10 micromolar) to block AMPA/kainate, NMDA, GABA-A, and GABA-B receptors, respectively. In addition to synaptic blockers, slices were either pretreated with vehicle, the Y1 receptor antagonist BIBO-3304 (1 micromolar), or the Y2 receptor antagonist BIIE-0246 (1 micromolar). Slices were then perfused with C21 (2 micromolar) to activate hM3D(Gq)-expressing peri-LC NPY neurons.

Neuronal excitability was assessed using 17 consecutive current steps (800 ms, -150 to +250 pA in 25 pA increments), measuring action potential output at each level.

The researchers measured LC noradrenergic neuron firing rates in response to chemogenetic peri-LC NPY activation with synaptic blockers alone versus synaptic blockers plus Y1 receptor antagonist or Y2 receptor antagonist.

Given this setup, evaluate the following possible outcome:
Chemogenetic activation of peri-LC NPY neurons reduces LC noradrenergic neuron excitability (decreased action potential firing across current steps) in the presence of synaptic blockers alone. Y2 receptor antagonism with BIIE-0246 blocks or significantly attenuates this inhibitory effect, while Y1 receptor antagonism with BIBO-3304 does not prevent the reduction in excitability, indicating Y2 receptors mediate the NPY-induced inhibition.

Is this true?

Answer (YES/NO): NO